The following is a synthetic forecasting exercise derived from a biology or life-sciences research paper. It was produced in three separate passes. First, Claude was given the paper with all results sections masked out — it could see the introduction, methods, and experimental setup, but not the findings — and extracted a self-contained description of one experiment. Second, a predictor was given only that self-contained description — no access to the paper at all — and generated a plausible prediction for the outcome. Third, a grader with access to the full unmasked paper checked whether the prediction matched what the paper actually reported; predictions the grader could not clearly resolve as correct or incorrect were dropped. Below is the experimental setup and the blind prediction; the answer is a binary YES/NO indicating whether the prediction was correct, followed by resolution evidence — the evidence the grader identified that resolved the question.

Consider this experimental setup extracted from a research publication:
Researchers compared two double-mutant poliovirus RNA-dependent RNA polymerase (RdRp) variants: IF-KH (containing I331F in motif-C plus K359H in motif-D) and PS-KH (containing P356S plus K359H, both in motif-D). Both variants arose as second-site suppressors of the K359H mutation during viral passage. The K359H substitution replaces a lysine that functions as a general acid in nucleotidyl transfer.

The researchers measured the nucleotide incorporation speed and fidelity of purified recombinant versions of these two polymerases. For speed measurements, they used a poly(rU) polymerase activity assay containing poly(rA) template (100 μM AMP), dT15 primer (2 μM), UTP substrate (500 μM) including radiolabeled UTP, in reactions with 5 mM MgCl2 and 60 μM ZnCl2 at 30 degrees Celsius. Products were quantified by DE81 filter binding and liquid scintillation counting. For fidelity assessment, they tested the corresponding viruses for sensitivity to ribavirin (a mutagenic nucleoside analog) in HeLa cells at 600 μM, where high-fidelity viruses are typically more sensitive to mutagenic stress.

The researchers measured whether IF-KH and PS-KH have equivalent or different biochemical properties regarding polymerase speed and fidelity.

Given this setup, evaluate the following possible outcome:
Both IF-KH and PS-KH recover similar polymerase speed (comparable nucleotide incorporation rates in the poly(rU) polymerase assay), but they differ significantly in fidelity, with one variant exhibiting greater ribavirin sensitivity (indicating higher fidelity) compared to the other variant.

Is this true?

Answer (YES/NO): NO